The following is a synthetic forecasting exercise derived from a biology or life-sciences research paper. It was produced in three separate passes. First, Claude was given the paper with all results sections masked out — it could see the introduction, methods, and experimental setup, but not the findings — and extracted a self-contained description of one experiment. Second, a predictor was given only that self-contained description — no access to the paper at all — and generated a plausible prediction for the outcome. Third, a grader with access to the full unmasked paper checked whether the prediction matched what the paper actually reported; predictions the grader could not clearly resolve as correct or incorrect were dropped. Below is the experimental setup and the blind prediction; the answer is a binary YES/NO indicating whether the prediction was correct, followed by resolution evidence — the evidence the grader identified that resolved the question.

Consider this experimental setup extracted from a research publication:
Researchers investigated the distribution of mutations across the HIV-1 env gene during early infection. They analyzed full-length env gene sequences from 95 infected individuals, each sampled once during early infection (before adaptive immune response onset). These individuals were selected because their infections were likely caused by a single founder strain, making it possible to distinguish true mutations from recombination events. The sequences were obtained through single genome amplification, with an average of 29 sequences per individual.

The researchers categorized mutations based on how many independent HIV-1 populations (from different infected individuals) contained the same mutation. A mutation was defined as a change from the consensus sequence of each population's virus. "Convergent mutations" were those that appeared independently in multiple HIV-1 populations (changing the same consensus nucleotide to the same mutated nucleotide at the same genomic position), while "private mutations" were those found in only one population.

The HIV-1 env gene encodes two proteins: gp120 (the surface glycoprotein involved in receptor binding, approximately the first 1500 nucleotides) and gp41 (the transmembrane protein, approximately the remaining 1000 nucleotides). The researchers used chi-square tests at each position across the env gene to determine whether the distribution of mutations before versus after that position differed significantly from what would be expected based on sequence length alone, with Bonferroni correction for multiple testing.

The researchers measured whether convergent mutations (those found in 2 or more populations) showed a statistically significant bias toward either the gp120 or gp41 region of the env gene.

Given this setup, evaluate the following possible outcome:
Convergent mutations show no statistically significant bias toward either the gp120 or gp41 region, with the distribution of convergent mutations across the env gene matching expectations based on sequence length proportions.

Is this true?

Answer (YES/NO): NO